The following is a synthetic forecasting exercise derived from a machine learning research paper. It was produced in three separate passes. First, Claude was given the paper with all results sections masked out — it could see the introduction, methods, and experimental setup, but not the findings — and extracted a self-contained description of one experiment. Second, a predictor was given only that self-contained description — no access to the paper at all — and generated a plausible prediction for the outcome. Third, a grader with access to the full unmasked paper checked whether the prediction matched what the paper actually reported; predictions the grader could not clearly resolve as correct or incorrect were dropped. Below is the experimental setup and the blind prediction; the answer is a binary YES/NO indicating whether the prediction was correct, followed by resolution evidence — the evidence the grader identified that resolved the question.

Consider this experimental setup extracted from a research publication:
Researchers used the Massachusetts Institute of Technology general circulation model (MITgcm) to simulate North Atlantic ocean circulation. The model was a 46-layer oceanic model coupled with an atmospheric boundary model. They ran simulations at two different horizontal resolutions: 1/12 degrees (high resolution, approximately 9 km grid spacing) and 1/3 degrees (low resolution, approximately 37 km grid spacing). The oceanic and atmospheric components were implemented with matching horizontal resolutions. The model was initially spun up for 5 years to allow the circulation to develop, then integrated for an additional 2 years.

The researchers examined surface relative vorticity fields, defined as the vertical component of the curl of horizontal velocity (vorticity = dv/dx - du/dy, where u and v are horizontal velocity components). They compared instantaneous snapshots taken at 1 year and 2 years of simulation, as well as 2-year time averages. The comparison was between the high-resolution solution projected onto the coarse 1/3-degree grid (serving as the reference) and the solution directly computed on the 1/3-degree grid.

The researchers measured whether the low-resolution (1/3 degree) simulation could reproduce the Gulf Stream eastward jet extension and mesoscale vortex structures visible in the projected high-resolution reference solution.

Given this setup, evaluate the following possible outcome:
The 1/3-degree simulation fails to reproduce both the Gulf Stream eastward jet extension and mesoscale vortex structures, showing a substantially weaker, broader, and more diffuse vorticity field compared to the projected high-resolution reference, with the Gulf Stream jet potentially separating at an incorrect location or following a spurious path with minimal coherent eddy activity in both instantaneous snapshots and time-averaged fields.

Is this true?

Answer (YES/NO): NO